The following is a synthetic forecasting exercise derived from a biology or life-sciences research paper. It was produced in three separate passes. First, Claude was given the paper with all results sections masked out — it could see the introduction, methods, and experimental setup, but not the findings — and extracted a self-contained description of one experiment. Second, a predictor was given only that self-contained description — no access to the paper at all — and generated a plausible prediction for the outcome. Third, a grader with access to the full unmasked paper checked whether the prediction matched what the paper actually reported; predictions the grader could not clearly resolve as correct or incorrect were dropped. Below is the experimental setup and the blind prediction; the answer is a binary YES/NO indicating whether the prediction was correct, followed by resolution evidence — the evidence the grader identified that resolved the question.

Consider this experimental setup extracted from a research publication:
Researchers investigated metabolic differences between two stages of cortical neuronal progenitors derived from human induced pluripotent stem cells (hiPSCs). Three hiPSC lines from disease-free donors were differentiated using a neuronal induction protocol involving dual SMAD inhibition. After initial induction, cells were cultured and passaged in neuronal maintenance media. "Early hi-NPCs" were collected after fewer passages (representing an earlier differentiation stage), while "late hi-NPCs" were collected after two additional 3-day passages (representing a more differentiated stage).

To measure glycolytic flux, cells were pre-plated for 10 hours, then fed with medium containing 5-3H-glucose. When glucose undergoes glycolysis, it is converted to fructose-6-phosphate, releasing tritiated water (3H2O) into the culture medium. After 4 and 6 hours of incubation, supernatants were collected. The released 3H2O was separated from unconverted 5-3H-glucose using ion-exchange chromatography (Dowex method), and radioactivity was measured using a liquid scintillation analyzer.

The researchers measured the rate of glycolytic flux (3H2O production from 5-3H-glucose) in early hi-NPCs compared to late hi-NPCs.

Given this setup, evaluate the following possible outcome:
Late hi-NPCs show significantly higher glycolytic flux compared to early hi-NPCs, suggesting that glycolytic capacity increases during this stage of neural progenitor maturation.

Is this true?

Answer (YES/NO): NO